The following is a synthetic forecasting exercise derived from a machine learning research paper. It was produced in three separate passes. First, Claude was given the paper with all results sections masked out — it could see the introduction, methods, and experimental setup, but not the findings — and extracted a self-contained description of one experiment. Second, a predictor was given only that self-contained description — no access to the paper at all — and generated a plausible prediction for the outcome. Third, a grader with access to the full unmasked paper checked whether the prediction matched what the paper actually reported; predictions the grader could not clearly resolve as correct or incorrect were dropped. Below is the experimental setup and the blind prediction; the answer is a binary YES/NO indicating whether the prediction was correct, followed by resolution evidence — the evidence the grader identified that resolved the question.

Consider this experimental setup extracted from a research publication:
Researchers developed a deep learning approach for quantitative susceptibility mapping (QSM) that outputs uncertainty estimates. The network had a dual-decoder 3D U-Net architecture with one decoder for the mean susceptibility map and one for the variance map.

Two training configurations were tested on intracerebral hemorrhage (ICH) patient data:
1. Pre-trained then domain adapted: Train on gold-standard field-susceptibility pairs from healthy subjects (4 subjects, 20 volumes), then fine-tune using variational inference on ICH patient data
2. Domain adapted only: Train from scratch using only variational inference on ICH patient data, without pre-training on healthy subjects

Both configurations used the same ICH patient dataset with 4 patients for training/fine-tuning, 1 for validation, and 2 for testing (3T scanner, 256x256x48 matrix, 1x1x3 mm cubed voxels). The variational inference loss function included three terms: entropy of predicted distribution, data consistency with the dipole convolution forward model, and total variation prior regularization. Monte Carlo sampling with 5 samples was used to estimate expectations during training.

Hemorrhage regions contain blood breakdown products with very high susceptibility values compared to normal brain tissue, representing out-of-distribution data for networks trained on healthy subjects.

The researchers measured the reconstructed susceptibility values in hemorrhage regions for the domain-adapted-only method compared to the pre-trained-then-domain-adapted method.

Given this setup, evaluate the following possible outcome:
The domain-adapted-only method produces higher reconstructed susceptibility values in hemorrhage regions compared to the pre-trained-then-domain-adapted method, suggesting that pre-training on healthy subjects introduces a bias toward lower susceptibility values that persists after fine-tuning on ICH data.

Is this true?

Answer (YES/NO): NO